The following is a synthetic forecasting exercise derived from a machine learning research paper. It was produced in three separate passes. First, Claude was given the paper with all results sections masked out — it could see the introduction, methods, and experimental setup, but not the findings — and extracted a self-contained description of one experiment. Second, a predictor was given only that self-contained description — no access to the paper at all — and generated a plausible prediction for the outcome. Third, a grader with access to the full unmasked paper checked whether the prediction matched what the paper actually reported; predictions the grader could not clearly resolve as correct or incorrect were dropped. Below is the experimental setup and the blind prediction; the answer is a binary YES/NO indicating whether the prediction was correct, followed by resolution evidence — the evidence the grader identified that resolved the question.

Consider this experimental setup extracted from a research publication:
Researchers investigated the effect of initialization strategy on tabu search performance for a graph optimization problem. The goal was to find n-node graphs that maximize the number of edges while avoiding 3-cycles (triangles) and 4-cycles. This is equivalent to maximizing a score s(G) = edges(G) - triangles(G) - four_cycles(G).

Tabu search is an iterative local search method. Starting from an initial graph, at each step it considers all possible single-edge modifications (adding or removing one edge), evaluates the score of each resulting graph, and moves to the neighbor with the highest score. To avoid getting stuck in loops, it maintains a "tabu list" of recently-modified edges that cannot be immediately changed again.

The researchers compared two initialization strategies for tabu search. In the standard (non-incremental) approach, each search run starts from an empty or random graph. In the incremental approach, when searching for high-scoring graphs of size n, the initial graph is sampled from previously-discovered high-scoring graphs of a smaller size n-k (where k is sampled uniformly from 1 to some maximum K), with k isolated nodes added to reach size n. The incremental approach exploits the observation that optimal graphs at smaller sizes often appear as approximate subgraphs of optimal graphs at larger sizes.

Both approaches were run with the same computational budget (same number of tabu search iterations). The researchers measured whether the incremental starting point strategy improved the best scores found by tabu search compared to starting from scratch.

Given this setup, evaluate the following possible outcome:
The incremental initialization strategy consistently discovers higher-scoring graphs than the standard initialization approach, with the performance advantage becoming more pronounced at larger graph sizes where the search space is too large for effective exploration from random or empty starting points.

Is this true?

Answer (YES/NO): YES